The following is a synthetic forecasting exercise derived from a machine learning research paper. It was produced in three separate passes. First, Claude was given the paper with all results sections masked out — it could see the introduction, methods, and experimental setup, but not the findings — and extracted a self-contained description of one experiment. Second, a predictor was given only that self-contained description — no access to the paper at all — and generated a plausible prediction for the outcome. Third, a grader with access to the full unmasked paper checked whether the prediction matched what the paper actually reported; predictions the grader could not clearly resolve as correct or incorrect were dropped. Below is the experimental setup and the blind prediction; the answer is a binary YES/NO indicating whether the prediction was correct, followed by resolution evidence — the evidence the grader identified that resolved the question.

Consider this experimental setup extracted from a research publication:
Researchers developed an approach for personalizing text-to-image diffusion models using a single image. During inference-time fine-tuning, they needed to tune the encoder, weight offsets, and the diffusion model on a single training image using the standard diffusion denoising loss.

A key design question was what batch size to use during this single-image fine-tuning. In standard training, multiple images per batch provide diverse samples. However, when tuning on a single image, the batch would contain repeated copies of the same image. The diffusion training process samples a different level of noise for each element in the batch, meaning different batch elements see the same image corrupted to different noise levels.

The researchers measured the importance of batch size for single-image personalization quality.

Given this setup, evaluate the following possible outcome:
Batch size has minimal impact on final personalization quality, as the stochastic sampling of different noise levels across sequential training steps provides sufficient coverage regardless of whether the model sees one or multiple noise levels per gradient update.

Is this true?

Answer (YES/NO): NO